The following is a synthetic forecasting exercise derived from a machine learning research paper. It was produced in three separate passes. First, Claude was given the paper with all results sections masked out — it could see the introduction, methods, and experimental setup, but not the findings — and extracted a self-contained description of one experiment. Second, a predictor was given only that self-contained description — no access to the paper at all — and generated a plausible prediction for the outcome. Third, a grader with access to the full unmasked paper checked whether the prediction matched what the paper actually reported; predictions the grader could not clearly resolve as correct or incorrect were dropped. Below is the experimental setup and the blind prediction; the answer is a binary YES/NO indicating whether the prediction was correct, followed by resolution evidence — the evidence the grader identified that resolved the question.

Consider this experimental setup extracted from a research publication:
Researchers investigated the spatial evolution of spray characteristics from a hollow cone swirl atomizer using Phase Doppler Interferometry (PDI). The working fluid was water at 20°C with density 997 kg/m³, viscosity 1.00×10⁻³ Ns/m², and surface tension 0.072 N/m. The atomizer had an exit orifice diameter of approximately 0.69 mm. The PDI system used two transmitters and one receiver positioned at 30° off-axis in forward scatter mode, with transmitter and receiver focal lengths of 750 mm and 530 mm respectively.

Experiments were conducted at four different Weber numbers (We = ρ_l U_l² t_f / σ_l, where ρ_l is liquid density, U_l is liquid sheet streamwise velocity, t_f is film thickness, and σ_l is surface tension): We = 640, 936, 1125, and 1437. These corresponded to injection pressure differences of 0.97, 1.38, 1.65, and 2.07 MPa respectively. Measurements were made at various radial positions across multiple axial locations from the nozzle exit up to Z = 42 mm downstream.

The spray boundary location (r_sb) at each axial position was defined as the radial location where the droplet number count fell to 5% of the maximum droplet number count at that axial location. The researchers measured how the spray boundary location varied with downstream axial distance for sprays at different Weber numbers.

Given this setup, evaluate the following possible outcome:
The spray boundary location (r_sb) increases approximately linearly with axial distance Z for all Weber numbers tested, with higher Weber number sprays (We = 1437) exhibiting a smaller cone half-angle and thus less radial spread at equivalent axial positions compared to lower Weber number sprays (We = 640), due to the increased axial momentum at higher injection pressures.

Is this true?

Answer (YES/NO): NO